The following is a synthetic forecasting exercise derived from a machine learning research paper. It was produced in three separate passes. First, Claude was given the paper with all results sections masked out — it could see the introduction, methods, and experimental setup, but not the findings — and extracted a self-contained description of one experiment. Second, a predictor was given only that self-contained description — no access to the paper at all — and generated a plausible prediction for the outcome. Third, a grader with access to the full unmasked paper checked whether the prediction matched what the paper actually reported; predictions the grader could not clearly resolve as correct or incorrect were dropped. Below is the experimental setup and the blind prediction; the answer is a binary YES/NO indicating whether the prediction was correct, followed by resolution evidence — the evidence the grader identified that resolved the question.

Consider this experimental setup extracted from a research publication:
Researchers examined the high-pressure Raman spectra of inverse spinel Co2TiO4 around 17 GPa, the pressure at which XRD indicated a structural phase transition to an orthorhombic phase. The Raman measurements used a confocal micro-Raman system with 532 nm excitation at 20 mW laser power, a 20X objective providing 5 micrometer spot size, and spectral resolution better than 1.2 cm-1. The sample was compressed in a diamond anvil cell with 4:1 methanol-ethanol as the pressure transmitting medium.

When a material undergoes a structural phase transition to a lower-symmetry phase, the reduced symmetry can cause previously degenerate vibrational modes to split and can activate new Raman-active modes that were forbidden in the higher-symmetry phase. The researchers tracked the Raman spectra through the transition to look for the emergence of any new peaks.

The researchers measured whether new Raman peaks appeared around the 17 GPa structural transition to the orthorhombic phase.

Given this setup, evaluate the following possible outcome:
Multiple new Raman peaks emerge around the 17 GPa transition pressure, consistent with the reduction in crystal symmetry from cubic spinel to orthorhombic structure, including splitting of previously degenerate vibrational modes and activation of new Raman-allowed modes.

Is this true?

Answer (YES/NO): NO